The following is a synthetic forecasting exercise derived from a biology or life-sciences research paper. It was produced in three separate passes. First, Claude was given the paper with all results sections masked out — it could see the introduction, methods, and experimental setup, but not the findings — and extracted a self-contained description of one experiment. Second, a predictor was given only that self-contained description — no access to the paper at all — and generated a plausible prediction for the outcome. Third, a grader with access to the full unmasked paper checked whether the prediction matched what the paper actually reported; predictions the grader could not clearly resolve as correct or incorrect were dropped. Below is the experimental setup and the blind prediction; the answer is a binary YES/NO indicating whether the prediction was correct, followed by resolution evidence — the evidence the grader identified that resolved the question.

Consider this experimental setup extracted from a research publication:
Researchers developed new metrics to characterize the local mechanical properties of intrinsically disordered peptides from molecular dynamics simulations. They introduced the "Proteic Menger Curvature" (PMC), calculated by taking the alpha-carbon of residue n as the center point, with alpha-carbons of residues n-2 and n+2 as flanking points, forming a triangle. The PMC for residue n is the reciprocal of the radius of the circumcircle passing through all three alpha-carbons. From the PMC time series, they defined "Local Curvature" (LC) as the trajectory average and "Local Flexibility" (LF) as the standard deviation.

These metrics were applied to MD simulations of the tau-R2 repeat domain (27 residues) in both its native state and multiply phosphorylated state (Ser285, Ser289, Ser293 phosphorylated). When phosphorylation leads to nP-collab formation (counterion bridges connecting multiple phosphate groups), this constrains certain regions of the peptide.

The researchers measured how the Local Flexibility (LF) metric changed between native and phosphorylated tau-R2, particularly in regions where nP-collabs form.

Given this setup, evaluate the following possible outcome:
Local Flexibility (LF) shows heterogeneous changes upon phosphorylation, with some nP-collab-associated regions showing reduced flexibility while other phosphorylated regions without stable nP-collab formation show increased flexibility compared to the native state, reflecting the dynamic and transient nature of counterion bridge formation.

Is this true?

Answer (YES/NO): NO